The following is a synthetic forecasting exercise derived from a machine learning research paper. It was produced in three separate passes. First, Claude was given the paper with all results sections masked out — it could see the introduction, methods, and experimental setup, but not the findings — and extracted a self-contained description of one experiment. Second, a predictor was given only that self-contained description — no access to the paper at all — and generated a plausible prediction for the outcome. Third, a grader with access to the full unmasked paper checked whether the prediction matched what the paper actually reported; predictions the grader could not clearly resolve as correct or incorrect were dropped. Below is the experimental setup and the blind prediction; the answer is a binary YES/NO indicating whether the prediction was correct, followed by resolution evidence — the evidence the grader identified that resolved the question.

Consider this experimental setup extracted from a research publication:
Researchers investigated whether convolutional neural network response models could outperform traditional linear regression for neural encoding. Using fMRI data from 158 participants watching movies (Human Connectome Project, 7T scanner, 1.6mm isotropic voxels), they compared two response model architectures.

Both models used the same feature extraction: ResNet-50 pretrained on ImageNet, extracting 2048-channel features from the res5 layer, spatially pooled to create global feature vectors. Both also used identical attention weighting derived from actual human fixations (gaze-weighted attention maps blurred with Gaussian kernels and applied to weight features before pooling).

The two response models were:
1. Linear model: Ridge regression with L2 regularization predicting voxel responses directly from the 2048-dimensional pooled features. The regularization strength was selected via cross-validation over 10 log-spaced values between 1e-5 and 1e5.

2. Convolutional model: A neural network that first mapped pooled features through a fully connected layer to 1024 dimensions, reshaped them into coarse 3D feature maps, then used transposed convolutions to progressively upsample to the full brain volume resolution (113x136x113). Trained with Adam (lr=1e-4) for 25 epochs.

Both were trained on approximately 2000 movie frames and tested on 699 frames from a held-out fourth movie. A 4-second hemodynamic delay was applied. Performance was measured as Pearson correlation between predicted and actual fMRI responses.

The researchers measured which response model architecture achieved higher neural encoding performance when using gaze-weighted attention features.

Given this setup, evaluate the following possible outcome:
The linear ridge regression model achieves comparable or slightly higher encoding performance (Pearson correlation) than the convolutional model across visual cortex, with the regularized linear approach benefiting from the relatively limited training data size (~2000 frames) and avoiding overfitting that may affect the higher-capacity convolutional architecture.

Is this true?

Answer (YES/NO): NO